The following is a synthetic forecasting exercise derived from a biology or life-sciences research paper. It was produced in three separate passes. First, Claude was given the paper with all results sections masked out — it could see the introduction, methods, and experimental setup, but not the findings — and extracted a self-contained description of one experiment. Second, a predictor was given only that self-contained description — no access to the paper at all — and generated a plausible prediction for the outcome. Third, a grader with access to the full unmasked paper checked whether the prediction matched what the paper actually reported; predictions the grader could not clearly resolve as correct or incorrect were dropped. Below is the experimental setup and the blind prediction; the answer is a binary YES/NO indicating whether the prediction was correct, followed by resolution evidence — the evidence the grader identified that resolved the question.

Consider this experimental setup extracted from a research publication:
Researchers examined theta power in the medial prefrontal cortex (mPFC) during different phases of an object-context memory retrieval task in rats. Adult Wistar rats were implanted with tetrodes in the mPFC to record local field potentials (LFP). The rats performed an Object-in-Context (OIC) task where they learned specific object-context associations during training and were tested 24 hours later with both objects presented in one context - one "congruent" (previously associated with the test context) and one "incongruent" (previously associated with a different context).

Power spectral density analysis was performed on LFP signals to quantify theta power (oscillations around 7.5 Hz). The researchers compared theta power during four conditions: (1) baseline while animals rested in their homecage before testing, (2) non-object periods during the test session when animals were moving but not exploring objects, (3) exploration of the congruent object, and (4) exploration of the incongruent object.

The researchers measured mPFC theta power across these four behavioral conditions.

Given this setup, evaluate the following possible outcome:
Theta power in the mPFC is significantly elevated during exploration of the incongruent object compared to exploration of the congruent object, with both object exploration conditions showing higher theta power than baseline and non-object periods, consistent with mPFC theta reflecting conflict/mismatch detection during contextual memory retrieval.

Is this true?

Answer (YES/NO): NO